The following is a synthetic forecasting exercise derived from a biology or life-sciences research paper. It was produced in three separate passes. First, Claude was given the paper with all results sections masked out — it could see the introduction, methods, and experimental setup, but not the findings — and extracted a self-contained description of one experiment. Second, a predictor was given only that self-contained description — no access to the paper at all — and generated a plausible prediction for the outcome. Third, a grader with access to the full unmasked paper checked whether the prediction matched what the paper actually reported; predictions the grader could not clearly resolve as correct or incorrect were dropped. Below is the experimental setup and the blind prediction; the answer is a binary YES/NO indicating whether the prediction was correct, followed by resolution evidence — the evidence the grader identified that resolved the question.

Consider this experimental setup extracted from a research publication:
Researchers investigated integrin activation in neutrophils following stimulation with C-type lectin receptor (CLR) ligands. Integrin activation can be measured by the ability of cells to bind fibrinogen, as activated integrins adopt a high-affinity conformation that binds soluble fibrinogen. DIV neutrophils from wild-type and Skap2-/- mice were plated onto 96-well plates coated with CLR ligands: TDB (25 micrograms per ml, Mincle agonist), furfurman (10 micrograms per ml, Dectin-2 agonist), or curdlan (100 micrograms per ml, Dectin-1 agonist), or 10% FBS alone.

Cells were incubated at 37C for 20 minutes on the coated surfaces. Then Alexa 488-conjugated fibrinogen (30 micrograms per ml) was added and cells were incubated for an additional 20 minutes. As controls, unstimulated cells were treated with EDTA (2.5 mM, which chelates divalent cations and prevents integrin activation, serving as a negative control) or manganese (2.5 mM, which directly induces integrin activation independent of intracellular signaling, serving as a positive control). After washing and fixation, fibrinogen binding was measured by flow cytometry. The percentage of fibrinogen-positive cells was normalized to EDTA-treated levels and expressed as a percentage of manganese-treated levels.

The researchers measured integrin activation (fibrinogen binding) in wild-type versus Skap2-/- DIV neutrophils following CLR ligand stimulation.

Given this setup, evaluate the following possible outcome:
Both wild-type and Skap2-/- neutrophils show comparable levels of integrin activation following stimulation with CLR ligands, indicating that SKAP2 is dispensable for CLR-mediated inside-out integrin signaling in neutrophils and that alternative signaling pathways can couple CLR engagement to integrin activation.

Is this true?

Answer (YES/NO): YES